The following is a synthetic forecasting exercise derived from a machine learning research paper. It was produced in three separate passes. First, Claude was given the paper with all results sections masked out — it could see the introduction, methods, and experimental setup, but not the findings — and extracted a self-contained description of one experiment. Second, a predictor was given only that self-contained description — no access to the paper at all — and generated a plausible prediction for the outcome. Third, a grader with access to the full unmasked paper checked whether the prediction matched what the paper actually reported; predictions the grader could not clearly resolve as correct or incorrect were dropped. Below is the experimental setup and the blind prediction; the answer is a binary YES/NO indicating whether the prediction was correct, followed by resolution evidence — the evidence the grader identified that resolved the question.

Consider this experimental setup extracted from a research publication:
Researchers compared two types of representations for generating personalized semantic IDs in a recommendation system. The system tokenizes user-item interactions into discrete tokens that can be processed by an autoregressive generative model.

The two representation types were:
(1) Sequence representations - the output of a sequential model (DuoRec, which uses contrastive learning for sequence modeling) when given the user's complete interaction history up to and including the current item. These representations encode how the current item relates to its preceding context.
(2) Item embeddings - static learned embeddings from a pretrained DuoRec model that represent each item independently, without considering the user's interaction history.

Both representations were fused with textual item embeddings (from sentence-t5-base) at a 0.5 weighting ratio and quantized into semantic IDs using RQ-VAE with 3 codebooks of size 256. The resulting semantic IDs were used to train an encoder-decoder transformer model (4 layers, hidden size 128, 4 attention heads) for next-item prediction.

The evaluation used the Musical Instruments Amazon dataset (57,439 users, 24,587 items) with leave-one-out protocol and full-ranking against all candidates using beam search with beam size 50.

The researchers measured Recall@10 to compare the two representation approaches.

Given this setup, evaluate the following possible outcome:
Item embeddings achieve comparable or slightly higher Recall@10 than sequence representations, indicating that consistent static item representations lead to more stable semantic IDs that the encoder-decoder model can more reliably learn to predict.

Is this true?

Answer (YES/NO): NO